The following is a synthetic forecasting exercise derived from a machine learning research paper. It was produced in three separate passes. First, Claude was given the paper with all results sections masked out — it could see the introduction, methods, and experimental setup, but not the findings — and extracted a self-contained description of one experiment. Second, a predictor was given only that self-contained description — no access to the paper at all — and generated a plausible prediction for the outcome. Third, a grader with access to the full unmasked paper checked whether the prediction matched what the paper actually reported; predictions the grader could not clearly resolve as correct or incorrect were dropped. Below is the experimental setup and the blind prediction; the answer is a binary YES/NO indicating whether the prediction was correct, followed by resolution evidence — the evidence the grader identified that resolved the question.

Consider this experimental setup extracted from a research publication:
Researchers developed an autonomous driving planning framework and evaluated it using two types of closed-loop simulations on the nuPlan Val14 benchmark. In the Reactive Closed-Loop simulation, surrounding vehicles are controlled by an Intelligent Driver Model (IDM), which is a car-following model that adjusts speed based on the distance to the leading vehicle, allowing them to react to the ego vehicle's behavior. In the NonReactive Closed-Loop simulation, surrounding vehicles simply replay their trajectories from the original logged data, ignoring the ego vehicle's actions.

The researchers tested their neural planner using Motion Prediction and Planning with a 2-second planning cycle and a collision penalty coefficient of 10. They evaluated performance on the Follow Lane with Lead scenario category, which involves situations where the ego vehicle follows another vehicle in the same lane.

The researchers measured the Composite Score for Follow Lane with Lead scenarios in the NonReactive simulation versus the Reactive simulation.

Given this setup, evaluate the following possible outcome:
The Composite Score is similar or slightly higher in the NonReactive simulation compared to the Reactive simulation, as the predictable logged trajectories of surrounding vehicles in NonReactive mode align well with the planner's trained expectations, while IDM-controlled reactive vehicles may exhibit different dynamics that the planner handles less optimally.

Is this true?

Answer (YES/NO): NO